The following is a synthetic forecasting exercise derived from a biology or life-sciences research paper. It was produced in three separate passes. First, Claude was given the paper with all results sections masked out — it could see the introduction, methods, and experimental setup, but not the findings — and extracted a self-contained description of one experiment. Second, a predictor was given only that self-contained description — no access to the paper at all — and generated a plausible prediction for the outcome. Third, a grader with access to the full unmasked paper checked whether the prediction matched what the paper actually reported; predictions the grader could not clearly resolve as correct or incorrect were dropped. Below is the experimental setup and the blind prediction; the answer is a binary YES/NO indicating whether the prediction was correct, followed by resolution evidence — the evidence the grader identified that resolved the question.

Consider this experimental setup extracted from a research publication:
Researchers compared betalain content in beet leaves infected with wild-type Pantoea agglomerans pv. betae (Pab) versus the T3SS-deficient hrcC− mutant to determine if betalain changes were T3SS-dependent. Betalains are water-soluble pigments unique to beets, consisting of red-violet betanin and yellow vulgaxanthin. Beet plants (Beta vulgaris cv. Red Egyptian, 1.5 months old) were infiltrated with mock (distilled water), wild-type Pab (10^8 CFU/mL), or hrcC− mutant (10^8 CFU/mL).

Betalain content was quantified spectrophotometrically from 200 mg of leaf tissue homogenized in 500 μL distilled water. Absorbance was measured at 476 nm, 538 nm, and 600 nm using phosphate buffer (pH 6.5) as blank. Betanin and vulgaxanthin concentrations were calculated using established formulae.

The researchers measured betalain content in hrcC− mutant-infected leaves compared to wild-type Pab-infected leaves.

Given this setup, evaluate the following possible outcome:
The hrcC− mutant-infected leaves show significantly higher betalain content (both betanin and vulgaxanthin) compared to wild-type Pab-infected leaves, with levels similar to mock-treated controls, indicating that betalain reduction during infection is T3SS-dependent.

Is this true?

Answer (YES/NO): NO